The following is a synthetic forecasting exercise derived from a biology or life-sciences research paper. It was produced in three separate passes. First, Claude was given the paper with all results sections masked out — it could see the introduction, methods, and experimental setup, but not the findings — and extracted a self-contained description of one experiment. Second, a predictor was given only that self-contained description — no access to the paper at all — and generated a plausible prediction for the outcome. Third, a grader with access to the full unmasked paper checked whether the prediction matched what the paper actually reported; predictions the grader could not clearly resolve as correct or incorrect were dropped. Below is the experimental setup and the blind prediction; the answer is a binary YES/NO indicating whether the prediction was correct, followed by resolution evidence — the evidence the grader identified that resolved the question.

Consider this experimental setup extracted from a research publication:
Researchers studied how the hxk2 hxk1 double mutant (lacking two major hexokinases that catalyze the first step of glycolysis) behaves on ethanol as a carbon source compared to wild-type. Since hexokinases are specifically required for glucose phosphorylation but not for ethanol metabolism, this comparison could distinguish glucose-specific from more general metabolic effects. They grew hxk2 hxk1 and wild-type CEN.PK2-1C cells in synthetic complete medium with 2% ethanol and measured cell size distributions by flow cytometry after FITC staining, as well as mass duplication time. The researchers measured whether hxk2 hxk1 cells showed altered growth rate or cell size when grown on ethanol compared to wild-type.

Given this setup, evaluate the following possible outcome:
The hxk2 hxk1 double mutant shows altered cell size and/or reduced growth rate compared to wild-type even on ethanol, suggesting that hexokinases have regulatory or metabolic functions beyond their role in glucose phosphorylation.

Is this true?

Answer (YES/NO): NO